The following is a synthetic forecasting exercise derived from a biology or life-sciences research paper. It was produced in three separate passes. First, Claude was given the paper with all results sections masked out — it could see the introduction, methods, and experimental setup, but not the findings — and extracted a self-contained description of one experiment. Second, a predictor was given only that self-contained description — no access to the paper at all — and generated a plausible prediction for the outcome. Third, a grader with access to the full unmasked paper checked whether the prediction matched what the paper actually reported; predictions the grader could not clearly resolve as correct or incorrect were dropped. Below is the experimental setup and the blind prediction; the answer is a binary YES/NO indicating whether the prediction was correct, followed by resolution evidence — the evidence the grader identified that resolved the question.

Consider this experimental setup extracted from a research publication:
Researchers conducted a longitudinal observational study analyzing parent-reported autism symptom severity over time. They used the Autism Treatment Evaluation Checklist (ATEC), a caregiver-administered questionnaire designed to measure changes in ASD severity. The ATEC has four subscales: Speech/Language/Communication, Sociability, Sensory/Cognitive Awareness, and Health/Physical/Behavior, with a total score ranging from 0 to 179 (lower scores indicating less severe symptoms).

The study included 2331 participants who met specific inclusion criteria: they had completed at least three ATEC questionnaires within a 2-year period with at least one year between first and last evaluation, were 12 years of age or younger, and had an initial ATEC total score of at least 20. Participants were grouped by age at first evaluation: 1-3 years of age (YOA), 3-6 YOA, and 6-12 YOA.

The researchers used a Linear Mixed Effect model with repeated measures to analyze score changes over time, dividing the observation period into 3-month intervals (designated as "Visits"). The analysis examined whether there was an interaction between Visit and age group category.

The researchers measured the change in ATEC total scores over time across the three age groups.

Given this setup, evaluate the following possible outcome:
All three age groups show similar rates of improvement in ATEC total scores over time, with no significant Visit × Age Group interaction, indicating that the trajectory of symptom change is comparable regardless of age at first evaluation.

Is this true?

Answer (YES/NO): NO